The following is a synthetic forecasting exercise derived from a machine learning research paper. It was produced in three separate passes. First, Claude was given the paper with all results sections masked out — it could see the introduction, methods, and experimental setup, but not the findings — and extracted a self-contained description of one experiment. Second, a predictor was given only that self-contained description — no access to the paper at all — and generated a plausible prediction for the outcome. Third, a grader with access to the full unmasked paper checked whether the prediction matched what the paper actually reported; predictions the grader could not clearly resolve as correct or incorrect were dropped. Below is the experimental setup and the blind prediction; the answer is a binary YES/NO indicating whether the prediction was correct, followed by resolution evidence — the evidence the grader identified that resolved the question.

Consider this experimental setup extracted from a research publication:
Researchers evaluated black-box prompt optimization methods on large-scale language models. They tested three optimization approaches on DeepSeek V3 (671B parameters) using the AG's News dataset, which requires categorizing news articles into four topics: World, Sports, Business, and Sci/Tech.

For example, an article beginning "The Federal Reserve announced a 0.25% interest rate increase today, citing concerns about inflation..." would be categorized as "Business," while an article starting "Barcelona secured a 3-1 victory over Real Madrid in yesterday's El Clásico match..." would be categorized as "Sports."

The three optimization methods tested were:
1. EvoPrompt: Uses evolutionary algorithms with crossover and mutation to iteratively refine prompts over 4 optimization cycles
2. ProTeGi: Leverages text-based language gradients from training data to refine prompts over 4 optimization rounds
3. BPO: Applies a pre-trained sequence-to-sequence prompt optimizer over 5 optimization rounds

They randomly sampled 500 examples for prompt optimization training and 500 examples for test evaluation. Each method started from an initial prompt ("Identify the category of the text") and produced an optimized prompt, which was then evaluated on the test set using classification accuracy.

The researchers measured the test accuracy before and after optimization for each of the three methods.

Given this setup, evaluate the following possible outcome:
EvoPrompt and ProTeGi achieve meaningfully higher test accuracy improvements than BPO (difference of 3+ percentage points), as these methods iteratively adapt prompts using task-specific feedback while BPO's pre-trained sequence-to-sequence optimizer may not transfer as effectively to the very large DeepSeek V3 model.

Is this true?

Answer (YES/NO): NO